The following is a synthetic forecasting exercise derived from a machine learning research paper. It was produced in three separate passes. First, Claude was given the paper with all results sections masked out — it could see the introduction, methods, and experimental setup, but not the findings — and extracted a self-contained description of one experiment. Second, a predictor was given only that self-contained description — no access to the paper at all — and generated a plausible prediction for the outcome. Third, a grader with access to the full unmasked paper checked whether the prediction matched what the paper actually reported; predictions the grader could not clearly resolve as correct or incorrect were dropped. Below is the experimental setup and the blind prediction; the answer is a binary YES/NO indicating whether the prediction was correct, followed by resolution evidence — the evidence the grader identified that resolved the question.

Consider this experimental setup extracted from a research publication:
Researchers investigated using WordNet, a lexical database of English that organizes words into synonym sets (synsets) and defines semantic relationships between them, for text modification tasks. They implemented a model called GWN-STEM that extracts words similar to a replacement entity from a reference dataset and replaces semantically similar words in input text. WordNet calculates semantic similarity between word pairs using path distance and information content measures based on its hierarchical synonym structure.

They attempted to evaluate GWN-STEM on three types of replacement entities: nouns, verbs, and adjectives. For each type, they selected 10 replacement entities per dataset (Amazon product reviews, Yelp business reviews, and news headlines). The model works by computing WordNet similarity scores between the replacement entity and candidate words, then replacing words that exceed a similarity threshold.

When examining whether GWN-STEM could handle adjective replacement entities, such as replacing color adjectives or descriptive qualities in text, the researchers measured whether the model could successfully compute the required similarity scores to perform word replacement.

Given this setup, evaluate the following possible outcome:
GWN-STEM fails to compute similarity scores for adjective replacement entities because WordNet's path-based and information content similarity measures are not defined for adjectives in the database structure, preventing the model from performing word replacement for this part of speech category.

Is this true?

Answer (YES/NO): NO